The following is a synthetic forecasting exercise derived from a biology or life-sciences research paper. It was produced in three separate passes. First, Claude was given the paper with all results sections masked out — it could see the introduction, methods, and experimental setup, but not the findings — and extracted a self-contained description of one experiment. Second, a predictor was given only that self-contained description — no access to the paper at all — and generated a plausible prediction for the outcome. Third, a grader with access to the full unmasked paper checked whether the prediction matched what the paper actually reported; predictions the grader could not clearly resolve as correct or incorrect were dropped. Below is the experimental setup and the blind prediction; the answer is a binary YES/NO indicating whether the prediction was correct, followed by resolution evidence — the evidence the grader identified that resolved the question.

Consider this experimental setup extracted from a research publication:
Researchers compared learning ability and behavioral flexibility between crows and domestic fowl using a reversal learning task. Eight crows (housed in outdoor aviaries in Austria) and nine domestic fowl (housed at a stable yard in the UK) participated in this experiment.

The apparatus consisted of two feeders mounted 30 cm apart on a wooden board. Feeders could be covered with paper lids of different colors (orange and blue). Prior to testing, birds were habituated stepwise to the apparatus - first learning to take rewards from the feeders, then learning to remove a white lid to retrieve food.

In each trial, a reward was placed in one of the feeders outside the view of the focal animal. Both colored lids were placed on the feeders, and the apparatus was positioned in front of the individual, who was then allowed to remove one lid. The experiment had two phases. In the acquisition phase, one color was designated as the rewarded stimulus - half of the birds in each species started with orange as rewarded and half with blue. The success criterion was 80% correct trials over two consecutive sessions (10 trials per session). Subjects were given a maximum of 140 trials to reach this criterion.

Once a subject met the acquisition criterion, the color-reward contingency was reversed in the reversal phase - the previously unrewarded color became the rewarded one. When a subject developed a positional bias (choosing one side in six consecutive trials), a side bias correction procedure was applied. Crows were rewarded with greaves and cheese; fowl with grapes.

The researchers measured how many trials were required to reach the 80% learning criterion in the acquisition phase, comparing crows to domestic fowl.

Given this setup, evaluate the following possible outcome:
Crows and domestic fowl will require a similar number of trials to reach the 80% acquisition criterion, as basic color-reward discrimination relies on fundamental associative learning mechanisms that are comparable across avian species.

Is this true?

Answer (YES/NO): YES